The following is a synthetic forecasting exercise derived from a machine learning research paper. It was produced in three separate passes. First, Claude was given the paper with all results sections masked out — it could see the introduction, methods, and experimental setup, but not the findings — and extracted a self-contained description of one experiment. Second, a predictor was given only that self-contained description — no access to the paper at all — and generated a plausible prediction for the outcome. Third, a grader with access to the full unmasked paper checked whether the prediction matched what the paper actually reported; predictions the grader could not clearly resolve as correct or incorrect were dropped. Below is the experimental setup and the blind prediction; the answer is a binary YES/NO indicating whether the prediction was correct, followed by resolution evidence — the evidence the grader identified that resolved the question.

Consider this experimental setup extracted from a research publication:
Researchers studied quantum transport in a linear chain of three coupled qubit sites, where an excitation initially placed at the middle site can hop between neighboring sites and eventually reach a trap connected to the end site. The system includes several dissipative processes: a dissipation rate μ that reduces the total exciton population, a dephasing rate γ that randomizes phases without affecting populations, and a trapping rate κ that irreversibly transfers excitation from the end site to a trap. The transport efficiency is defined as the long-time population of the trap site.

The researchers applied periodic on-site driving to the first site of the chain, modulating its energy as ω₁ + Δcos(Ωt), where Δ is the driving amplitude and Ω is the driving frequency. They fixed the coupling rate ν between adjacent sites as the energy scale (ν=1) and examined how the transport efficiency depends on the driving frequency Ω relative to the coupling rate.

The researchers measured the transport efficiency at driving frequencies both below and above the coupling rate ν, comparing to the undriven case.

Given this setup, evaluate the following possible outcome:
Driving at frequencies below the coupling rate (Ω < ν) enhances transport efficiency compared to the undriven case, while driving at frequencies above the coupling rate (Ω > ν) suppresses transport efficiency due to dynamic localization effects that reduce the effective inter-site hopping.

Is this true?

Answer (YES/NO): NO